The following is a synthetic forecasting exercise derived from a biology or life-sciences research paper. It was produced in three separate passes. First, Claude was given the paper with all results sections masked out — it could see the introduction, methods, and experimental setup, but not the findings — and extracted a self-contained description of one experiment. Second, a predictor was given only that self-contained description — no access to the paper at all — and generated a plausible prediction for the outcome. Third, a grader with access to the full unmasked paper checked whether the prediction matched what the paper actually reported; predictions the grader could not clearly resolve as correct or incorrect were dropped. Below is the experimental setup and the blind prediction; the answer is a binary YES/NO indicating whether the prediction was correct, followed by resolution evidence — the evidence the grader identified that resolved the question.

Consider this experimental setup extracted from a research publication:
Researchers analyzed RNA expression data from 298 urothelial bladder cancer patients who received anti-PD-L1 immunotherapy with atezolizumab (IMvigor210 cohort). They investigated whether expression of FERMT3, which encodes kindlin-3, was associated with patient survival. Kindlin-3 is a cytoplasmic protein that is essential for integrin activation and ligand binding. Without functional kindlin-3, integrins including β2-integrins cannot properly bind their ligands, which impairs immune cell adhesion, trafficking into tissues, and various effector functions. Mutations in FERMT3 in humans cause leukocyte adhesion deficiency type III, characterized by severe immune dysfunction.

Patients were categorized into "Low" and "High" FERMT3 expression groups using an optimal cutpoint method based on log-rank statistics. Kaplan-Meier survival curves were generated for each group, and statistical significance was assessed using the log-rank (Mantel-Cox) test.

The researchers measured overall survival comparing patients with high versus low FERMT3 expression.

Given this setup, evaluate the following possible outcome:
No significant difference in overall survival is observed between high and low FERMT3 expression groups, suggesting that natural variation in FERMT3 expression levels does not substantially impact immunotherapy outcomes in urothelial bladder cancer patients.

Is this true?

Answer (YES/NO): NO